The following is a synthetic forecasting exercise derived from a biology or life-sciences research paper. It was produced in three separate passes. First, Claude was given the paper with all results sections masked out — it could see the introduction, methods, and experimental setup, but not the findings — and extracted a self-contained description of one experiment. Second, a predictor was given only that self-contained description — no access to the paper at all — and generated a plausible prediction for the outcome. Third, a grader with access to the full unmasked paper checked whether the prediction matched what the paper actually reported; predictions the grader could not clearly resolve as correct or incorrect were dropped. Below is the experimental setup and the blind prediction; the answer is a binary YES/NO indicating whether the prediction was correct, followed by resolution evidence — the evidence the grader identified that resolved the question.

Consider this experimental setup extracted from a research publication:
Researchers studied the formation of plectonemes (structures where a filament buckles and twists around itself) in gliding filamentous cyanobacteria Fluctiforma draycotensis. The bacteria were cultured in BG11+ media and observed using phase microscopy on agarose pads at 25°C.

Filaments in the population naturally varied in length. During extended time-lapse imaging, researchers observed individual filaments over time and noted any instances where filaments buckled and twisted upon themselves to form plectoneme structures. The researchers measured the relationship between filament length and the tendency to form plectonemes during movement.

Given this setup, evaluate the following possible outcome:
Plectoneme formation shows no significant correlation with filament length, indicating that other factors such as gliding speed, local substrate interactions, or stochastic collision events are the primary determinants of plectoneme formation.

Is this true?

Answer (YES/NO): NO